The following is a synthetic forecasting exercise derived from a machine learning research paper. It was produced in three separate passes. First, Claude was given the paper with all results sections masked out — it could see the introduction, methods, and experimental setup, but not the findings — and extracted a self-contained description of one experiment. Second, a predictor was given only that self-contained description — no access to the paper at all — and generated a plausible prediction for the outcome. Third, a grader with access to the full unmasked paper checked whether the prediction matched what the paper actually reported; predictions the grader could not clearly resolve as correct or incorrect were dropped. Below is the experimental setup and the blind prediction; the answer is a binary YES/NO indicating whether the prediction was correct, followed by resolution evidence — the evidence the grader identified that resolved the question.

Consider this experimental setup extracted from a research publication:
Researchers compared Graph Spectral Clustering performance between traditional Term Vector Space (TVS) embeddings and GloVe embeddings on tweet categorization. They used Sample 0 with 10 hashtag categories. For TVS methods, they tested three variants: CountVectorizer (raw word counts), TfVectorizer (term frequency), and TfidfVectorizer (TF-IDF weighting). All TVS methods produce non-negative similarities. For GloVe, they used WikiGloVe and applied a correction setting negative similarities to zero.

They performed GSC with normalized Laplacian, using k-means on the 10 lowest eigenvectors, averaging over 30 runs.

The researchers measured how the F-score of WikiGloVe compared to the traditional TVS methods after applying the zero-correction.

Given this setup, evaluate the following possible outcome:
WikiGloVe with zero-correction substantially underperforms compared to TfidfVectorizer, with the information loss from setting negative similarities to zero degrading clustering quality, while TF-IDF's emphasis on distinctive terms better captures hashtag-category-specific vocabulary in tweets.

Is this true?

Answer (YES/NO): NO